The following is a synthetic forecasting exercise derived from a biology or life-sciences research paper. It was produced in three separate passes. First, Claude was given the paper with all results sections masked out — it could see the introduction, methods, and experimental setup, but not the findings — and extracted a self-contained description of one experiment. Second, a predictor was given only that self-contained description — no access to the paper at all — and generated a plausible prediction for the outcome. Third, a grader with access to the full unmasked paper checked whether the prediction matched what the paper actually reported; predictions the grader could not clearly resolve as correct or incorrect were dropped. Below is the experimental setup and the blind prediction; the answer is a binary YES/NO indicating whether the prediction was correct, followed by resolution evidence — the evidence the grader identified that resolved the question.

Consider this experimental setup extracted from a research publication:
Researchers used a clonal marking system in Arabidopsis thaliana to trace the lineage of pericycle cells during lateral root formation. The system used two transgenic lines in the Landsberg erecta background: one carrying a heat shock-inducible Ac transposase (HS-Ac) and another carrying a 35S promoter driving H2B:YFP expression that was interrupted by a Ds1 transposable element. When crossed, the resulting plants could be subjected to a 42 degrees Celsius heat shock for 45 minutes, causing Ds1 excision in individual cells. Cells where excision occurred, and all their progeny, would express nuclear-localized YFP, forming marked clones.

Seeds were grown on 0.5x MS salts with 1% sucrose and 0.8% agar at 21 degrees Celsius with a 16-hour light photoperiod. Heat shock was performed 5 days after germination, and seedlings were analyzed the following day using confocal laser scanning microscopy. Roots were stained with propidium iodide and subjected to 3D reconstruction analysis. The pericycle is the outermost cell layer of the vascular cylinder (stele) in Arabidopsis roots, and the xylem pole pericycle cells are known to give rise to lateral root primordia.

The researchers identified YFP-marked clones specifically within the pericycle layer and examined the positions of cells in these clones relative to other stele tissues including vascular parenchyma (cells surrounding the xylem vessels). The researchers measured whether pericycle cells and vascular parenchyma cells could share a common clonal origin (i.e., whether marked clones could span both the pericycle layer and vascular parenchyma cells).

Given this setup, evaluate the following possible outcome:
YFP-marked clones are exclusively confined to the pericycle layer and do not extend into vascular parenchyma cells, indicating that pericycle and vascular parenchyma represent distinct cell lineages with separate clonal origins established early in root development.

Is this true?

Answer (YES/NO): NO